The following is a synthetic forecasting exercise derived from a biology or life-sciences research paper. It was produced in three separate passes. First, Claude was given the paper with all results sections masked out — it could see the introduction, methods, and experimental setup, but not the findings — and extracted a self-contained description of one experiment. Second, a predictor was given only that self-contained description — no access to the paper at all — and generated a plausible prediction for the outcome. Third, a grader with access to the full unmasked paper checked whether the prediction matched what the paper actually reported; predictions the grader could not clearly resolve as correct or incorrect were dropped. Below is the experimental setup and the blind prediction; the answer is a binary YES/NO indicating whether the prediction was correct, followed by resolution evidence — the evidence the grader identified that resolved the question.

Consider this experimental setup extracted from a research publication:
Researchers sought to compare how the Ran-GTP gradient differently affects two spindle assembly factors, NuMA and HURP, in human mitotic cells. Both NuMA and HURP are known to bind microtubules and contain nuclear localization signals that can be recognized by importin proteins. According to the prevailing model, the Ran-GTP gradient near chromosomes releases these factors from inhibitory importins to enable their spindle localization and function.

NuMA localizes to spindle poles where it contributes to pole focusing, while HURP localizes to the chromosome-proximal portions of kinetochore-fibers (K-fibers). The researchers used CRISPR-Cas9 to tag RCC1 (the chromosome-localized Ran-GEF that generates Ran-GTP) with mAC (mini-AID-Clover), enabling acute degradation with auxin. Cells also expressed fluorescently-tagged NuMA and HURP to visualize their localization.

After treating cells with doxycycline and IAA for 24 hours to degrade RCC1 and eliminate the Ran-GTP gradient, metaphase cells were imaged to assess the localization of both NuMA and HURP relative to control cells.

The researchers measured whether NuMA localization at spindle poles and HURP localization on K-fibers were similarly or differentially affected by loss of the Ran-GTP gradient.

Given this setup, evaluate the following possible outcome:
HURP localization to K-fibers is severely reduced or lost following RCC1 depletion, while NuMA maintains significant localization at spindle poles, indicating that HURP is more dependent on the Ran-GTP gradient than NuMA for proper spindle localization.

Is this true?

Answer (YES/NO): YES